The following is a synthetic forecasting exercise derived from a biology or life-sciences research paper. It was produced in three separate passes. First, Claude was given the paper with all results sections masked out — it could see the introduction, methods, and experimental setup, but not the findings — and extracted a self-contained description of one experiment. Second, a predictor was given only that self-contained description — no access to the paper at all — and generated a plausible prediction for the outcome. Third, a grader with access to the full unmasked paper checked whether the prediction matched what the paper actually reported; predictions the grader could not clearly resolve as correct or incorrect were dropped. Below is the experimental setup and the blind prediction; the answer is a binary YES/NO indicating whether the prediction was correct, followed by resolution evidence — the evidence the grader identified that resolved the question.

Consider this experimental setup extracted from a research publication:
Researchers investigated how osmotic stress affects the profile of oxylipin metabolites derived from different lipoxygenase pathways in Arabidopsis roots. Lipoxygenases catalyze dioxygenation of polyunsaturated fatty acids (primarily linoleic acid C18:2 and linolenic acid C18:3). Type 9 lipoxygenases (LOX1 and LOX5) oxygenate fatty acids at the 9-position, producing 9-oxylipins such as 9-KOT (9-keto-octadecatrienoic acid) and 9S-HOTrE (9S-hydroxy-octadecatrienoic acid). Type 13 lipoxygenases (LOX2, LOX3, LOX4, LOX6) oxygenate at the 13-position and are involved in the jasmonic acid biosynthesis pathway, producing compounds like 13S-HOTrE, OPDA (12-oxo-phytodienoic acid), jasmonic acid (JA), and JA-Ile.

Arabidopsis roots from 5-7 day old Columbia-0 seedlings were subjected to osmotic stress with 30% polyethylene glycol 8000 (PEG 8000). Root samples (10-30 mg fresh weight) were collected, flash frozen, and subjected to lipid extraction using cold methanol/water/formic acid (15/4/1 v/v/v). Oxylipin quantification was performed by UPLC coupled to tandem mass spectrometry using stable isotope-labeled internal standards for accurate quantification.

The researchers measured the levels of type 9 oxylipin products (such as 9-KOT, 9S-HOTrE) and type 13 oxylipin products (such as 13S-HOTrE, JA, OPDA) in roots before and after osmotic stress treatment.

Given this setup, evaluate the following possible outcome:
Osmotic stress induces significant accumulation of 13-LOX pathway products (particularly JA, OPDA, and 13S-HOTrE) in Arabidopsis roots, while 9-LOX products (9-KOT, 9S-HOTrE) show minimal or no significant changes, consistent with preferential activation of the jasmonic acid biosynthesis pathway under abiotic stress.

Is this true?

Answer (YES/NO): NO